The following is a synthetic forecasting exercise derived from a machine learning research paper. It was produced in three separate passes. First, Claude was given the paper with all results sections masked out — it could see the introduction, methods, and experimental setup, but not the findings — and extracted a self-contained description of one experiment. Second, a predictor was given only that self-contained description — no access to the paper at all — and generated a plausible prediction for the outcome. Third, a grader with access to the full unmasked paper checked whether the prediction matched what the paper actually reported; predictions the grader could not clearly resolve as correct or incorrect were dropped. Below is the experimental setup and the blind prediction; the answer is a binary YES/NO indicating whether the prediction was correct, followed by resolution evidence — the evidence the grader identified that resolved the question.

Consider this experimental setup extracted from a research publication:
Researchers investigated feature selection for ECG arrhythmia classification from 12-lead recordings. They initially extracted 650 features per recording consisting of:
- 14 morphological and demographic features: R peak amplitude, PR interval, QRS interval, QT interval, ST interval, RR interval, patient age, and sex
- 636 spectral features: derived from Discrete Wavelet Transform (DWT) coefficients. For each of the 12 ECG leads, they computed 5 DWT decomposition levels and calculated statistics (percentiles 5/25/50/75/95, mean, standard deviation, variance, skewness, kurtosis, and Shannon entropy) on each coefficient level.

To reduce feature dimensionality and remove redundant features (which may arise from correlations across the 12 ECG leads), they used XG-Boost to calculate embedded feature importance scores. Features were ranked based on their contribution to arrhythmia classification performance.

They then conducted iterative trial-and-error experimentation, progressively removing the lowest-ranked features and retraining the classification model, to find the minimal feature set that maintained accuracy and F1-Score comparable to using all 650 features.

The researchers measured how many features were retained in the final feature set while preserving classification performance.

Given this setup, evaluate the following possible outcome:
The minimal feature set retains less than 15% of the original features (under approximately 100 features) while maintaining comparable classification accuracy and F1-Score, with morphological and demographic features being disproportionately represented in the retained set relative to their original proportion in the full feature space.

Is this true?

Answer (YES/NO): NO